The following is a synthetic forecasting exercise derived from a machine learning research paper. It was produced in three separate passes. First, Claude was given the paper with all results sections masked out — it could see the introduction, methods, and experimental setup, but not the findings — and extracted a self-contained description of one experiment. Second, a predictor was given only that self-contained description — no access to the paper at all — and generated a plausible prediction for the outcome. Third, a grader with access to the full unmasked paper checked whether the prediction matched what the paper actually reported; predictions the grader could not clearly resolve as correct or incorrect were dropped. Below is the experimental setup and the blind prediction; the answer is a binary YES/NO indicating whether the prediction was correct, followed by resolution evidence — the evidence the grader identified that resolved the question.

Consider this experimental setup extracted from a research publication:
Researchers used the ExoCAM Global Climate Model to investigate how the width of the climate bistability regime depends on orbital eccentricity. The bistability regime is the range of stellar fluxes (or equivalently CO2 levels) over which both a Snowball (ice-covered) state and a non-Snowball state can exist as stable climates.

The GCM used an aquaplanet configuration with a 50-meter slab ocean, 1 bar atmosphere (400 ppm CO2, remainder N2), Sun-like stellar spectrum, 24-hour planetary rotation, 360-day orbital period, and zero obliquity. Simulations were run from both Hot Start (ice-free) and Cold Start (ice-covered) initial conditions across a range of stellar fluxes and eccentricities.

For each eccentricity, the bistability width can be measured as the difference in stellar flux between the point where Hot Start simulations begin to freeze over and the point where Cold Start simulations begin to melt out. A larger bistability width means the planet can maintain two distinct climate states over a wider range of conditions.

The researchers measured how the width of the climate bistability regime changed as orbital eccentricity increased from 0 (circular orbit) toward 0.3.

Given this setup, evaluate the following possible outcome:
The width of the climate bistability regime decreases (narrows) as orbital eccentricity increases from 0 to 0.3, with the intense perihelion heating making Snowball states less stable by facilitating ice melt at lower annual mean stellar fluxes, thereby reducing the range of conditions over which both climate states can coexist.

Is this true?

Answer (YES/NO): YES